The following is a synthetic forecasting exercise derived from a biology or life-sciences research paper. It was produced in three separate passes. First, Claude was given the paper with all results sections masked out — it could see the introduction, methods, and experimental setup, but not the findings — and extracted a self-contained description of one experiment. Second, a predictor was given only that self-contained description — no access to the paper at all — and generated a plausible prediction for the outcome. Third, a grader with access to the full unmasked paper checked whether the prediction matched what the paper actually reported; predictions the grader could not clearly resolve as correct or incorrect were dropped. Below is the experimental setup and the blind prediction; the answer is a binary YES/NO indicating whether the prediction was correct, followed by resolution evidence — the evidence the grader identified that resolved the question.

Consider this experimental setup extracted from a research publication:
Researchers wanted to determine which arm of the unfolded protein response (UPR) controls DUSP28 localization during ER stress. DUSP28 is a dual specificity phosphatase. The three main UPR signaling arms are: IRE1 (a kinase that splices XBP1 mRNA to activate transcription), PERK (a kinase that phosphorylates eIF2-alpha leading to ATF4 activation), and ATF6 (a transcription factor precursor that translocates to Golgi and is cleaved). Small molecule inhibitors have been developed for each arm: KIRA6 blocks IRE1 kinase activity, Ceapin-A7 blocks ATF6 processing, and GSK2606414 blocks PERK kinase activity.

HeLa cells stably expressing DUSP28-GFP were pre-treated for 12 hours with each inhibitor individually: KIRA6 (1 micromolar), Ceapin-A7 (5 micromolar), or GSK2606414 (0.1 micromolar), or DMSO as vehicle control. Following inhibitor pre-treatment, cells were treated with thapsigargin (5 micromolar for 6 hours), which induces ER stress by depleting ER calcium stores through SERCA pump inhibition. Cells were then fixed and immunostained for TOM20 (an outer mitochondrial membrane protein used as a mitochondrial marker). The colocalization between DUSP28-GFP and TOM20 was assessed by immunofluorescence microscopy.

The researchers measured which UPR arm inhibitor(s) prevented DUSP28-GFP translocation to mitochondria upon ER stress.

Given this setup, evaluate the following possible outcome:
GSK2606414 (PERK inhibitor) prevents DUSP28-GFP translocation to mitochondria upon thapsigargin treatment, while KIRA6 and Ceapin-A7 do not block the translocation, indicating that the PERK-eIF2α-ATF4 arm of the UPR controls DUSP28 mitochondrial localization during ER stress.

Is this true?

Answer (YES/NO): YES